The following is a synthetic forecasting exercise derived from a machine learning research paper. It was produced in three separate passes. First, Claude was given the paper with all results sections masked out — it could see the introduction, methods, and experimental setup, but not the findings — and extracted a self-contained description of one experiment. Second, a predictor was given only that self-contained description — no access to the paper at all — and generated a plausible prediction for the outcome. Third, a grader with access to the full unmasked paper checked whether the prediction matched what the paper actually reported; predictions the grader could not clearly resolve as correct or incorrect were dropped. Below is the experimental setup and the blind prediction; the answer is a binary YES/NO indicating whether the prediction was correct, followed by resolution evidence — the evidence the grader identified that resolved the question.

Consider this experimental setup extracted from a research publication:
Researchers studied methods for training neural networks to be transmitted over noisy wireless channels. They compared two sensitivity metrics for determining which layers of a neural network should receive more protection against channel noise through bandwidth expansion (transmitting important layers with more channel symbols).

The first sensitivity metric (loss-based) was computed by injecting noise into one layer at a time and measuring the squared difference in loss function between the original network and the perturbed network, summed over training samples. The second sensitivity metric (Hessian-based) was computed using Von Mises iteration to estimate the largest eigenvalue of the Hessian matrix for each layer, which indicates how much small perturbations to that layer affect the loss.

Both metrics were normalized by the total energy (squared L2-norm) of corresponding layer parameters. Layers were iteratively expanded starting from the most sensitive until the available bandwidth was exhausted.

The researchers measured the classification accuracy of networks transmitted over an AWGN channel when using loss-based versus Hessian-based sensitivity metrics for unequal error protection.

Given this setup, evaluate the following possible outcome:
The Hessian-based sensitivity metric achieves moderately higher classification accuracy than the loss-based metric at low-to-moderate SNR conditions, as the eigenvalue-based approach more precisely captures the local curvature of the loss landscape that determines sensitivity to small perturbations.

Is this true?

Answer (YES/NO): NO